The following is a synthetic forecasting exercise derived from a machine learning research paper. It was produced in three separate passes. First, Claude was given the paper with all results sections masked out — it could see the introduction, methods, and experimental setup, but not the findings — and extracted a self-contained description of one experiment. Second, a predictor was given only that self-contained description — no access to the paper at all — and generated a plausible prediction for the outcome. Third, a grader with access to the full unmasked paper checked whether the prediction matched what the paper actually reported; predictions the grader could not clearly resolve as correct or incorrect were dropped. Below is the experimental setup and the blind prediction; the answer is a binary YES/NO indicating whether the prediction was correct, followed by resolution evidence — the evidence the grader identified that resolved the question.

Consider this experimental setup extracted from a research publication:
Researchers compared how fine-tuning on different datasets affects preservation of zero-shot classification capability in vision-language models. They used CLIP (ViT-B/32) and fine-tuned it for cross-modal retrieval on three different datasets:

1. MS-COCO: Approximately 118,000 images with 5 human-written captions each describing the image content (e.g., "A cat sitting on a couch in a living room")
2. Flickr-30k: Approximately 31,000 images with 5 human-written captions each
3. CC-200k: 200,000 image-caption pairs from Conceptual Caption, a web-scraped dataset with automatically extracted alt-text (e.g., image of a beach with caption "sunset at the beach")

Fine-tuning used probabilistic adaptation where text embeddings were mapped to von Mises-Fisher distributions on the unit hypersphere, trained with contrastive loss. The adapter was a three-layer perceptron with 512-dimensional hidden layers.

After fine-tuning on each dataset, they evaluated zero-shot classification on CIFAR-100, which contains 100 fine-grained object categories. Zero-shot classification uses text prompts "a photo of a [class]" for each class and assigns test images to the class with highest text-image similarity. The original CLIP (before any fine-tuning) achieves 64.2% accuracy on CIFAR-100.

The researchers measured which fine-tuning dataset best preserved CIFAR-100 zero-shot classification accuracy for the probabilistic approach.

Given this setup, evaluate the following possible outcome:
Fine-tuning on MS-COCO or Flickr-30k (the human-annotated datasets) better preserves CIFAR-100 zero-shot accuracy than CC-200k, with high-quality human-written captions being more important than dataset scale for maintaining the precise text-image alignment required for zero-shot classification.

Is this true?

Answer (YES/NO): NO